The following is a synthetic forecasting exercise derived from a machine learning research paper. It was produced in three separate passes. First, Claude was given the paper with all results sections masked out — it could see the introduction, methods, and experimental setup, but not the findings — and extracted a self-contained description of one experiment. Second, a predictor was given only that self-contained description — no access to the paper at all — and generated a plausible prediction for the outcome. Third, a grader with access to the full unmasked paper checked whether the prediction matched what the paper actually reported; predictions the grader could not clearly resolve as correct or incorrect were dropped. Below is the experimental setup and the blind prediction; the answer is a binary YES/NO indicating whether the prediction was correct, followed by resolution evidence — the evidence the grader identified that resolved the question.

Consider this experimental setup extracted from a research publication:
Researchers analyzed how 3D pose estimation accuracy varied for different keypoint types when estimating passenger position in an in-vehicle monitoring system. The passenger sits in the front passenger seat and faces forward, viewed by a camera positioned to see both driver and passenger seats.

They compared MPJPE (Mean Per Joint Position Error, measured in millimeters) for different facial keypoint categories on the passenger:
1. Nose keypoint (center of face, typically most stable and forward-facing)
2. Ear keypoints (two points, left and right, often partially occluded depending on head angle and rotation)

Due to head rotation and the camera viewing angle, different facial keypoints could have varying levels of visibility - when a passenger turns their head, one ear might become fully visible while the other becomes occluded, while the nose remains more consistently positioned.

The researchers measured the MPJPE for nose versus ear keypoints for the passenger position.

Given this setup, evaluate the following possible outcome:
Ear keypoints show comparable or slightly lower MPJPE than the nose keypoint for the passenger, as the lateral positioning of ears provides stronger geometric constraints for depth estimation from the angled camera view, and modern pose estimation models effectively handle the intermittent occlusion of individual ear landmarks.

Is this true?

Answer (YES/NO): NO